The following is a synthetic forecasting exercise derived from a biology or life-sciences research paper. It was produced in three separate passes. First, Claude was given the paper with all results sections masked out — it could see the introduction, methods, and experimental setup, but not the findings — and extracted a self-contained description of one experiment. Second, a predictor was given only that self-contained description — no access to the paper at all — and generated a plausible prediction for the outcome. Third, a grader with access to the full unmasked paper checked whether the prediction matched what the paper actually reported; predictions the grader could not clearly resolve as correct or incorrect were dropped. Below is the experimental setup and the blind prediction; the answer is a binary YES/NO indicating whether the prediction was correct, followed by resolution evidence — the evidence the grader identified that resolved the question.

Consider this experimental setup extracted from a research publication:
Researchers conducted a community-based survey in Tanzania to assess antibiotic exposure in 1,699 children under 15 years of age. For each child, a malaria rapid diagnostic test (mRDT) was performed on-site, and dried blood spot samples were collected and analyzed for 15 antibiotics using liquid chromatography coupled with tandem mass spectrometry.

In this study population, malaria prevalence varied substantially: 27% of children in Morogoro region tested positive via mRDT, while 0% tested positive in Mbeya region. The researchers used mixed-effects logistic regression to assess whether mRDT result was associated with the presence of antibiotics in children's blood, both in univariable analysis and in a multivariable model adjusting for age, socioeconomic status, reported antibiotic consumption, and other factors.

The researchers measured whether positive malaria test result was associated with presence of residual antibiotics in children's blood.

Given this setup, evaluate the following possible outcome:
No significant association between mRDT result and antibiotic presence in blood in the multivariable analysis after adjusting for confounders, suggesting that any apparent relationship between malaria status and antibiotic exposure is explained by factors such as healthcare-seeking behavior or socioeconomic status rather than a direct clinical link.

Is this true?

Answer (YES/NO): NO